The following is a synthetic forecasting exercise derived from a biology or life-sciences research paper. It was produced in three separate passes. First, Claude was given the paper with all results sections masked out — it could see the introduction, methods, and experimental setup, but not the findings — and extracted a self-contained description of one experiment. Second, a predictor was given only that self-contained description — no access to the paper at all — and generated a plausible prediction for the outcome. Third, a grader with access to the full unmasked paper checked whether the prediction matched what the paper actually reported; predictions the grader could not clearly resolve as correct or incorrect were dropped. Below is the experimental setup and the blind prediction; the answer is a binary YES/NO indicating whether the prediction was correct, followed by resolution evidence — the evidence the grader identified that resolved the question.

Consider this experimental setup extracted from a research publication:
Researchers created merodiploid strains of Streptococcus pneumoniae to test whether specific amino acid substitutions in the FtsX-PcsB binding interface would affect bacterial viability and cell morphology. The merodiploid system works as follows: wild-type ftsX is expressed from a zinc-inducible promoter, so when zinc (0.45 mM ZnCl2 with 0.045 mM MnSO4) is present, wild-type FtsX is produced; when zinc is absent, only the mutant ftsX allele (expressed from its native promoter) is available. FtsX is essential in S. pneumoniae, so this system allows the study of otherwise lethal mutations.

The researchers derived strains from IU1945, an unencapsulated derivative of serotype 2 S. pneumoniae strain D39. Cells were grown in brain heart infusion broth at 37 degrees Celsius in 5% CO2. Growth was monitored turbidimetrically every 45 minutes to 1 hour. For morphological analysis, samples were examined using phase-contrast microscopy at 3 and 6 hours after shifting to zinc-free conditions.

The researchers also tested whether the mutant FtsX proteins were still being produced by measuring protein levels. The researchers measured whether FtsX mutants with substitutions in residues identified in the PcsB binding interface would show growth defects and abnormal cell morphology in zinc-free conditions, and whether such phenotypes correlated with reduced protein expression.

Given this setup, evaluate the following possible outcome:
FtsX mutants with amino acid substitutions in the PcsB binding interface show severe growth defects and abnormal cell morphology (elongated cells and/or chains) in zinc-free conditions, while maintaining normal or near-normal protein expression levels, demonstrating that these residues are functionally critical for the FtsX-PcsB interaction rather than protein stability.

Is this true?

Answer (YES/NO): NO